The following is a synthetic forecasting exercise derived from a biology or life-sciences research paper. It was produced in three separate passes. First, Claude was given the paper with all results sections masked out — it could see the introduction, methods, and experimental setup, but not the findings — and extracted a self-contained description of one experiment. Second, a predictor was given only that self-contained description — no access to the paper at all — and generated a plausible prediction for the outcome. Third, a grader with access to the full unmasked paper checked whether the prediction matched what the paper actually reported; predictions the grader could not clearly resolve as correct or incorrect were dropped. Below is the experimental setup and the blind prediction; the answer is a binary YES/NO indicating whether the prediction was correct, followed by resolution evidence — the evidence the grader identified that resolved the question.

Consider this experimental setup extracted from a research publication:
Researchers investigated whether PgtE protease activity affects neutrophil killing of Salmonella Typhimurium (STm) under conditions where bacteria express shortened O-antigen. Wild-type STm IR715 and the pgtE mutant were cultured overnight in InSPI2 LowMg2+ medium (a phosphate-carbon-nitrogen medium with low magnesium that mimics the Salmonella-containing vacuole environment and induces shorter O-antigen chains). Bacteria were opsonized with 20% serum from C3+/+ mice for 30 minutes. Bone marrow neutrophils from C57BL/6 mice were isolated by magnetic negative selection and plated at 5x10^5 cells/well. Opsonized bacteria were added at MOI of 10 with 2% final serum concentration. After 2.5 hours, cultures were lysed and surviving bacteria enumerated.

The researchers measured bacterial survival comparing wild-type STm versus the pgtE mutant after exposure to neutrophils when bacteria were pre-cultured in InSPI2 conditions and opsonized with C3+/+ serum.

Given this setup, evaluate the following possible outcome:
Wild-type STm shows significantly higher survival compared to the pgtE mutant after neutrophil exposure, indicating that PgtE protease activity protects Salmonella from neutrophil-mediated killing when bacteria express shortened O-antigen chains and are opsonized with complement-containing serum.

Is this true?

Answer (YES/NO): YES